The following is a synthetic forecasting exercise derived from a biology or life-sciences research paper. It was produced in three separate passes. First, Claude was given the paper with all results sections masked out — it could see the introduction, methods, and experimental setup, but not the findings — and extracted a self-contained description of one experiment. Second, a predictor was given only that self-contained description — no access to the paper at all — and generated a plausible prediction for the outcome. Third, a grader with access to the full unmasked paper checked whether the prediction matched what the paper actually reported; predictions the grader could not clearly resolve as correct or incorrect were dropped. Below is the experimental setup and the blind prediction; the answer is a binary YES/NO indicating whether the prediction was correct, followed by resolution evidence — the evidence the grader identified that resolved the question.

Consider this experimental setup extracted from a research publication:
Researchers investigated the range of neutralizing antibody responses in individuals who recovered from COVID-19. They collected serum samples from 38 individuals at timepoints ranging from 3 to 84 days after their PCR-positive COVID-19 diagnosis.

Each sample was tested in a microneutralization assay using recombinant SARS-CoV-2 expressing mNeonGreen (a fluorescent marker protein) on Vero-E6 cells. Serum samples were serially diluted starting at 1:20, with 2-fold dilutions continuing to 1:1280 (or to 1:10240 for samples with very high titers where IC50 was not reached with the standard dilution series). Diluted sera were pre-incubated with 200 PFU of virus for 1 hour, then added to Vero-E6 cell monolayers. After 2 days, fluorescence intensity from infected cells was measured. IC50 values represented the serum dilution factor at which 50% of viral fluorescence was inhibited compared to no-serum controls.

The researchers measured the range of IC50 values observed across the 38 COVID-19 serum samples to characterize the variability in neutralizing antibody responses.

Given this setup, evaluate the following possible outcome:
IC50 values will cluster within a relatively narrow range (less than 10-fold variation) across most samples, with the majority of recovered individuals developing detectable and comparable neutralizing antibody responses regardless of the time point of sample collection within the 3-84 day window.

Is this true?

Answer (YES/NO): NO